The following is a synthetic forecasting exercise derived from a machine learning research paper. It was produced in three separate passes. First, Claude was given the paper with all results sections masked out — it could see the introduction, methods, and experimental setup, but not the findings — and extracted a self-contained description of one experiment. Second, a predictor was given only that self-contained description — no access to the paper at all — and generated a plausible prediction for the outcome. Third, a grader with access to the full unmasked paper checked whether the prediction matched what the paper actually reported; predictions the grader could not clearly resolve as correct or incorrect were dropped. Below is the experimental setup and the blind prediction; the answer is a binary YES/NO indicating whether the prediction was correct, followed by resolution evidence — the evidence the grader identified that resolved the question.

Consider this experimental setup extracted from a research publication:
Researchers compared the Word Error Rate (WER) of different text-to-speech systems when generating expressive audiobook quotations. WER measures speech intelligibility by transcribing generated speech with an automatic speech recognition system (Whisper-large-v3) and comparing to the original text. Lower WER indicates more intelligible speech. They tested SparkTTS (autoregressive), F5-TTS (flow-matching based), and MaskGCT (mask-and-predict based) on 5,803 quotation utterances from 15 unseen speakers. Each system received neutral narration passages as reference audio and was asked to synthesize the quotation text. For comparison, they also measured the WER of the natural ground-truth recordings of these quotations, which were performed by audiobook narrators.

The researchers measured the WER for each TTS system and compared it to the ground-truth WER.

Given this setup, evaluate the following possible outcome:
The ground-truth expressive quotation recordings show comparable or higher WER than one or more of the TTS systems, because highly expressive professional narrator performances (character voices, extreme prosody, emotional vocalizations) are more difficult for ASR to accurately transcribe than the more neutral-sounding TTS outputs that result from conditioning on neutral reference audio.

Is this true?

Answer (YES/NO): YES